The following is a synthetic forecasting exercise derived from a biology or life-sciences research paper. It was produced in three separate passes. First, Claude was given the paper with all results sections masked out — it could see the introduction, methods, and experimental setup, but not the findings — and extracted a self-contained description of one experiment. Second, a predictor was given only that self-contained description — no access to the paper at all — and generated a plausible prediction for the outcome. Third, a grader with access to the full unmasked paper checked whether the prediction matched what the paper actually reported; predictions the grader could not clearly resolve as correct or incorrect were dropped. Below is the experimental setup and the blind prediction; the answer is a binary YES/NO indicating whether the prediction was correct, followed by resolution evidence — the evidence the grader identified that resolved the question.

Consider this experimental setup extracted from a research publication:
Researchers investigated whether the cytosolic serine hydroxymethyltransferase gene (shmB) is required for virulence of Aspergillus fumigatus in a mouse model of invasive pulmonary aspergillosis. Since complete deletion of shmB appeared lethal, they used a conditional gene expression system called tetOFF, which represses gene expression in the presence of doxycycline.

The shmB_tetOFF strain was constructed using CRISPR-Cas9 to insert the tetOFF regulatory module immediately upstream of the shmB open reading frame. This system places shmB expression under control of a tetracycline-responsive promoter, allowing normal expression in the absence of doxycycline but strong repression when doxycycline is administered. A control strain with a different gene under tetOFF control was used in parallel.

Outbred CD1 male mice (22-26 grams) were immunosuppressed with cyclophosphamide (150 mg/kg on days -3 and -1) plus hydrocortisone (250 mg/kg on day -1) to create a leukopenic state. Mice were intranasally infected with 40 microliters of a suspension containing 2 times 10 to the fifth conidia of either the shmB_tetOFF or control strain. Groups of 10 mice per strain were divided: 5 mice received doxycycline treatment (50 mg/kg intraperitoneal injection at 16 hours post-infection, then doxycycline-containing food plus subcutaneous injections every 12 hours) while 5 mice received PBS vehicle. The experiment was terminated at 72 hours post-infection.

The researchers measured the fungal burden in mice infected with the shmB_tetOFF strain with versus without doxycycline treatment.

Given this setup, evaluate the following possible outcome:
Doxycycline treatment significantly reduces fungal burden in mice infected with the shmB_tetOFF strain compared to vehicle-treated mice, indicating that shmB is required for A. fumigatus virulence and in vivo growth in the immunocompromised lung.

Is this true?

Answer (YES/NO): YES